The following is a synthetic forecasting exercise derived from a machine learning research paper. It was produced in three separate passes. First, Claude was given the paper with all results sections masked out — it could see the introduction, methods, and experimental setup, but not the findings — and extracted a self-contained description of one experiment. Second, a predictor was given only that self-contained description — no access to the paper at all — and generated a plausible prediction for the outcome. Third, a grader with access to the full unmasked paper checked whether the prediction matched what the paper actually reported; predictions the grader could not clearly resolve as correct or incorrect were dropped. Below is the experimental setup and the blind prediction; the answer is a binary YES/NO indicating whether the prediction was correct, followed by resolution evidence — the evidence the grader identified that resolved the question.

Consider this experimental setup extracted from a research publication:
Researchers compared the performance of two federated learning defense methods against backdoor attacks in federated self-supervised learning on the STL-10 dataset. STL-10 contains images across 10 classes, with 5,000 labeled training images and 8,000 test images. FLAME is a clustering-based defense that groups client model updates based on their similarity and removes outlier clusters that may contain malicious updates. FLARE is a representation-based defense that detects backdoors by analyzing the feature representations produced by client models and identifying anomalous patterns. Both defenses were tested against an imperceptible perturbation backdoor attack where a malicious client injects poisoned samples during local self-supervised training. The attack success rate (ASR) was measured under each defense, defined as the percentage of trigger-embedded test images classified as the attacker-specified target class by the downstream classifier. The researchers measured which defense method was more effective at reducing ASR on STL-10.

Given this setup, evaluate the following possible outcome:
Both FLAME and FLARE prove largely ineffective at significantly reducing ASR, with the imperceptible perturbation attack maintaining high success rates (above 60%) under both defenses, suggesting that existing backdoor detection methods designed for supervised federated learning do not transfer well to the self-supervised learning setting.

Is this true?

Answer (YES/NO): YES